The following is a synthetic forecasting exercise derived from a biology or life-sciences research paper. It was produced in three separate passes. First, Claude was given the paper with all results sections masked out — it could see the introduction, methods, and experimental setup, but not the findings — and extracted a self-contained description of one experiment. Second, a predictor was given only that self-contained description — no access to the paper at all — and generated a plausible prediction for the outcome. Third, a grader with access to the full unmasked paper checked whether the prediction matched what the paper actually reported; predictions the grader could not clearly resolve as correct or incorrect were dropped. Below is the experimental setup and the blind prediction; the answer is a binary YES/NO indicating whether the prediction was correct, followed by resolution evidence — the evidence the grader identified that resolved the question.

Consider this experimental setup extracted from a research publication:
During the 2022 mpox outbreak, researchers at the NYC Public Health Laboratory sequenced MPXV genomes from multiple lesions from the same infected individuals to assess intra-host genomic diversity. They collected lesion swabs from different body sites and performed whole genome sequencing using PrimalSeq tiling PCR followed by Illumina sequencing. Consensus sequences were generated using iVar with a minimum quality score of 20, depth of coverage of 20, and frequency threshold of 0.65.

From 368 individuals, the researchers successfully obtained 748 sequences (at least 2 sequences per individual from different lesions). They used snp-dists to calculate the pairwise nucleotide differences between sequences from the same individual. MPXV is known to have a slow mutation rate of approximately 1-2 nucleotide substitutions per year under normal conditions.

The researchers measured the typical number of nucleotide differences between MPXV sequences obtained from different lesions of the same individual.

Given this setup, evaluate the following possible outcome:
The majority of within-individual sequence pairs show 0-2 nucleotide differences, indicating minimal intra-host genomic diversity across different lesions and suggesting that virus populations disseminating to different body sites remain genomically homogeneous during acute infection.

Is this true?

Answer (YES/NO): YES